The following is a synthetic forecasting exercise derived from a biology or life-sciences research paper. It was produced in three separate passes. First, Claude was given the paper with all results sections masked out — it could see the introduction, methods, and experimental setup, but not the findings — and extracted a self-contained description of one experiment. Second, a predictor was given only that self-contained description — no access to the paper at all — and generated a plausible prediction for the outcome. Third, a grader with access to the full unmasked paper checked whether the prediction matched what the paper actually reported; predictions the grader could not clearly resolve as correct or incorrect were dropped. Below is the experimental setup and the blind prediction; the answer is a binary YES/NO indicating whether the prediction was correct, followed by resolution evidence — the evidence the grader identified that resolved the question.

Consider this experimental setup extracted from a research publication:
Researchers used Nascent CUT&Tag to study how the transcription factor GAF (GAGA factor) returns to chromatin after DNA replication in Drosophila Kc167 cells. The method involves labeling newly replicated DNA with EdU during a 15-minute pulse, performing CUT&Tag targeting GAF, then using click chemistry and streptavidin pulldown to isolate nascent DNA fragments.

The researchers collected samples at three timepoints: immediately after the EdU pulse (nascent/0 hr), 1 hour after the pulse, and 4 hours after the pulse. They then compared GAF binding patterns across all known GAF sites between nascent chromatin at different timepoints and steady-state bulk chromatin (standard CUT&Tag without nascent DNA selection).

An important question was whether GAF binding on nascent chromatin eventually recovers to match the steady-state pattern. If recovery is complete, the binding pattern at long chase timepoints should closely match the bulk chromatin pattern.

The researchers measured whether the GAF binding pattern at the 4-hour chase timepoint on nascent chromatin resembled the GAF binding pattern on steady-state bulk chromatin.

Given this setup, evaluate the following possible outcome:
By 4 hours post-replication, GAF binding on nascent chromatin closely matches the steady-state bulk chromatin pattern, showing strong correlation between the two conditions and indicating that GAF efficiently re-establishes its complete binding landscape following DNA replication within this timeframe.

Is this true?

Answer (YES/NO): YES